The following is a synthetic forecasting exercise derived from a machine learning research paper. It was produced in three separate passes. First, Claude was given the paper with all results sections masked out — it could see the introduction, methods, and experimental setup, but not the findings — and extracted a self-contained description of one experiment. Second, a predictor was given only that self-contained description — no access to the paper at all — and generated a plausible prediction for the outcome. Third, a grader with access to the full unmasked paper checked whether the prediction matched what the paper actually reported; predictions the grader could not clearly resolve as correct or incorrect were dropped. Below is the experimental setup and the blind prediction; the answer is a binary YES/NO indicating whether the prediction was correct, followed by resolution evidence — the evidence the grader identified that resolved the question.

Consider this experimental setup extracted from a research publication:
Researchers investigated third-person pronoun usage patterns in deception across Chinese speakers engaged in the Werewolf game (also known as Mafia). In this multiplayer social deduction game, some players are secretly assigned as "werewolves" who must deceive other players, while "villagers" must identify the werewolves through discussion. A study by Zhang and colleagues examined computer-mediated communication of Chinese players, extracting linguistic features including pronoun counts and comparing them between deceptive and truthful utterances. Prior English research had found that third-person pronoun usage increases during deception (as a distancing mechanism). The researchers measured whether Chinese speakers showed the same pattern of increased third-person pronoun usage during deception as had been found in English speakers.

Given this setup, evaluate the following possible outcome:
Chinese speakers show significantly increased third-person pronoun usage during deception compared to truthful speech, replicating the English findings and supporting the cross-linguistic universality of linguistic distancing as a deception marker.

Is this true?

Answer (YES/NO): YES